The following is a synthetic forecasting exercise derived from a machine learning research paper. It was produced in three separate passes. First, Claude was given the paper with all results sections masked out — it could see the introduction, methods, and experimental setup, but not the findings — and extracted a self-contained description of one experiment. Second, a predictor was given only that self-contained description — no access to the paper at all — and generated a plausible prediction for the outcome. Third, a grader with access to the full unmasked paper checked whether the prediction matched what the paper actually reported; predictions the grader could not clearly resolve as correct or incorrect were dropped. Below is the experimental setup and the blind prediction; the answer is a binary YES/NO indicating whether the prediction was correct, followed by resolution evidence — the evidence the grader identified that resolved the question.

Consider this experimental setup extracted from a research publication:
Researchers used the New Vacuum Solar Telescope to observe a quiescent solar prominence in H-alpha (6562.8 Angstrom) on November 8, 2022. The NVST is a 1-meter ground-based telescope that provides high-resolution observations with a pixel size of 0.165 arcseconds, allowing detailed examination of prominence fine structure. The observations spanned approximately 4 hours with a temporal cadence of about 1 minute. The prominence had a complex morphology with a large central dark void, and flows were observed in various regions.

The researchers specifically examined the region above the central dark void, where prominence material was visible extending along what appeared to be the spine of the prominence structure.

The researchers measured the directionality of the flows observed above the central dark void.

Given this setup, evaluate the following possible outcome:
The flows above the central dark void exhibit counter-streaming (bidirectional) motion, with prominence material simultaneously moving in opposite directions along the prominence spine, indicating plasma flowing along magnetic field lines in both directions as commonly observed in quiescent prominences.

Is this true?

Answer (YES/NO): YES